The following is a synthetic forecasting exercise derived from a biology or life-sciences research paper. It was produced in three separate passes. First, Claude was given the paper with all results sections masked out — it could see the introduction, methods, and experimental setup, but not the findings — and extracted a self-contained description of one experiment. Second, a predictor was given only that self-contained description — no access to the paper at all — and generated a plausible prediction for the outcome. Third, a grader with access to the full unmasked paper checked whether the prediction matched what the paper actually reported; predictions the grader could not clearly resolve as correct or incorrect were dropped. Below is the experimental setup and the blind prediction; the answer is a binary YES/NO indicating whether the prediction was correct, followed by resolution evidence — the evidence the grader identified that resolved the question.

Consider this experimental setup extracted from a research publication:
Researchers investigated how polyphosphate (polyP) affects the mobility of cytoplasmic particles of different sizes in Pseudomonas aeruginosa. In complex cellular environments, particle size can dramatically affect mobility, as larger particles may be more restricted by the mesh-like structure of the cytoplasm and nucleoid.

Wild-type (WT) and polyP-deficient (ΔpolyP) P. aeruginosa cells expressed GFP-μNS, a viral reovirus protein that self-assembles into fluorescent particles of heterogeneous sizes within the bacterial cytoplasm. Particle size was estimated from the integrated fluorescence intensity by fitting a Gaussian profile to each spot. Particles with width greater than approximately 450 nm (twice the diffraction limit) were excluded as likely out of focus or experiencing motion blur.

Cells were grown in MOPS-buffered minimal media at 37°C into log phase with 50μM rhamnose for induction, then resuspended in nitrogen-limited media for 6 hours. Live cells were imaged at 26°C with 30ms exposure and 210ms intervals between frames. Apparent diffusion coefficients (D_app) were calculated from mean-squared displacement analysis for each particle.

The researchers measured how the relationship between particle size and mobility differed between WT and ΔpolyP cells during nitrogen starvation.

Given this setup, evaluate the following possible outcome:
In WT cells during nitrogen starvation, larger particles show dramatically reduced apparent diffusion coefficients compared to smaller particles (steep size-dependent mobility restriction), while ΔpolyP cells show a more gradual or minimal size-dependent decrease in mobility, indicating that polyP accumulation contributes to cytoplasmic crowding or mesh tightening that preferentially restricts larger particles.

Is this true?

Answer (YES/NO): NO